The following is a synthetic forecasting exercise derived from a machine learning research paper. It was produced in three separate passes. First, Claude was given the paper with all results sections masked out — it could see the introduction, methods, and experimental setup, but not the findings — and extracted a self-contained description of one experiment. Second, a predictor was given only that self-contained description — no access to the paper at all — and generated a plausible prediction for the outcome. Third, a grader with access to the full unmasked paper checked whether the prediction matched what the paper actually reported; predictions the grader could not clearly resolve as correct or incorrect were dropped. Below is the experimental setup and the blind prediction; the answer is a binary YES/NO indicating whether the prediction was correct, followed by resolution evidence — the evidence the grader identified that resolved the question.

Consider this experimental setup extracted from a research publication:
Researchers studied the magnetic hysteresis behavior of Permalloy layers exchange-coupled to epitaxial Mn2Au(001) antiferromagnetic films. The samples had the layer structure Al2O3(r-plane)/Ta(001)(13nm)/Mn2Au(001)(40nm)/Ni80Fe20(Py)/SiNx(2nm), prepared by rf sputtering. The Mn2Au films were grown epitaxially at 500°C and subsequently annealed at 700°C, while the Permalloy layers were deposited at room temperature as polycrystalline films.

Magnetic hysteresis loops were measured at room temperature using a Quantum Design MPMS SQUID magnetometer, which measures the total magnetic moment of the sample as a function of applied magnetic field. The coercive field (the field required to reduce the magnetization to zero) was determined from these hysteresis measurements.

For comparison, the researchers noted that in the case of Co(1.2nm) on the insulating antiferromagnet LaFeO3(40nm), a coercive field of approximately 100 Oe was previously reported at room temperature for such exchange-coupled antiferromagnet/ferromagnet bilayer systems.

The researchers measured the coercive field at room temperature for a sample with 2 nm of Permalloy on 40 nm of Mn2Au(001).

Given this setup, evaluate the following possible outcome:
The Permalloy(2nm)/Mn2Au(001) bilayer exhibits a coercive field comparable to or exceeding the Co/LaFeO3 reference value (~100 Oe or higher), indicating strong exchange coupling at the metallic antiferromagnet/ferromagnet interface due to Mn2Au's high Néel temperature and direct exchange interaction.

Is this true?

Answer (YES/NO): YES